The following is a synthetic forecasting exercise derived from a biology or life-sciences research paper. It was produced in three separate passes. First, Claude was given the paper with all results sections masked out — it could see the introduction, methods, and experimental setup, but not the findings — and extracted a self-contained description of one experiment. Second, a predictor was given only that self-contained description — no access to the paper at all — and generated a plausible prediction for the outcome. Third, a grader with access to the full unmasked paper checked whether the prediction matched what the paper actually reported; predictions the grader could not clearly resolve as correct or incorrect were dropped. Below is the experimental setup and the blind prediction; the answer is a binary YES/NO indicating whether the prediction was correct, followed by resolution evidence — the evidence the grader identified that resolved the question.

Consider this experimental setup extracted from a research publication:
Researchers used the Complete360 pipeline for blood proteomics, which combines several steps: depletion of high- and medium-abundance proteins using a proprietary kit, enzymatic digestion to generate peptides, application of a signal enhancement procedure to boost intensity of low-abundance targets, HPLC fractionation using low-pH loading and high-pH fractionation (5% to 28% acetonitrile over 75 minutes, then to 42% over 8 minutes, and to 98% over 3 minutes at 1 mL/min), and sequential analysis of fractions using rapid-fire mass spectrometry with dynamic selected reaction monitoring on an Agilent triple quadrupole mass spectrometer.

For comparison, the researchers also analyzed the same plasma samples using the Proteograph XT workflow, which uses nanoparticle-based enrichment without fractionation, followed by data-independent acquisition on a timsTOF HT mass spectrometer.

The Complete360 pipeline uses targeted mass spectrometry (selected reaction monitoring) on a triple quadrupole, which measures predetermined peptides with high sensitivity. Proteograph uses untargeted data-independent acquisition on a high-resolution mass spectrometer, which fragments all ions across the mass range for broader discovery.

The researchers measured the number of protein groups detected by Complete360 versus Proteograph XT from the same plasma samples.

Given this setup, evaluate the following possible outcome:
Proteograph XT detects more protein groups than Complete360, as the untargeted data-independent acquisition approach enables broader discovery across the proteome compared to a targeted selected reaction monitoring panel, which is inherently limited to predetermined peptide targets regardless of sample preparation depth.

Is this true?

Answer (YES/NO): NO